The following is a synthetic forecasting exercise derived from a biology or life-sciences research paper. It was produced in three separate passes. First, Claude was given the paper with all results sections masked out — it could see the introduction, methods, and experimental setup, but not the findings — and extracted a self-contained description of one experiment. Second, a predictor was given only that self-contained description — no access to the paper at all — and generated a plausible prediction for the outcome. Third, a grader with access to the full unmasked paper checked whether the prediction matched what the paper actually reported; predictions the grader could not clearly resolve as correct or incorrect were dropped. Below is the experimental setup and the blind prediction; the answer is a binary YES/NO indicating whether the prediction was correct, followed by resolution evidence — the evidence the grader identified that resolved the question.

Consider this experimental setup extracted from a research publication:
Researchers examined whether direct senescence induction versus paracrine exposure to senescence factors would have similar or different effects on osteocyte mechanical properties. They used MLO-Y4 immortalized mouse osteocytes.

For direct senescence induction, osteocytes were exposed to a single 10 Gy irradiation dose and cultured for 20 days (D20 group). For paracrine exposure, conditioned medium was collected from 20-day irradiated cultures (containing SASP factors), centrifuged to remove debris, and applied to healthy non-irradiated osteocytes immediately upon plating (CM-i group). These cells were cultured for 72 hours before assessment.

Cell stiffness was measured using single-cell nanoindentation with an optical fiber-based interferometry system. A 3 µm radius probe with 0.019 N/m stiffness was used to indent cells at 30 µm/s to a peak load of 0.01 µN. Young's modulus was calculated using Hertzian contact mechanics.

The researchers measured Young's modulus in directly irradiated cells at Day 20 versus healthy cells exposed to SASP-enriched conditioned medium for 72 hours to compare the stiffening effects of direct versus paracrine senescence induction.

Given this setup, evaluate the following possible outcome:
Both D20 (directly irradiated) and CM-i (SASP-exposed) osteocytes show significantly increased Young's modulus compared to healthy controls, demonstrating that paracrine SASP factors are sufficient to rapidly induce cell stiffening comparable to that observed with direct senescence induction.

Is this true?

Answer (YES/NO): NO